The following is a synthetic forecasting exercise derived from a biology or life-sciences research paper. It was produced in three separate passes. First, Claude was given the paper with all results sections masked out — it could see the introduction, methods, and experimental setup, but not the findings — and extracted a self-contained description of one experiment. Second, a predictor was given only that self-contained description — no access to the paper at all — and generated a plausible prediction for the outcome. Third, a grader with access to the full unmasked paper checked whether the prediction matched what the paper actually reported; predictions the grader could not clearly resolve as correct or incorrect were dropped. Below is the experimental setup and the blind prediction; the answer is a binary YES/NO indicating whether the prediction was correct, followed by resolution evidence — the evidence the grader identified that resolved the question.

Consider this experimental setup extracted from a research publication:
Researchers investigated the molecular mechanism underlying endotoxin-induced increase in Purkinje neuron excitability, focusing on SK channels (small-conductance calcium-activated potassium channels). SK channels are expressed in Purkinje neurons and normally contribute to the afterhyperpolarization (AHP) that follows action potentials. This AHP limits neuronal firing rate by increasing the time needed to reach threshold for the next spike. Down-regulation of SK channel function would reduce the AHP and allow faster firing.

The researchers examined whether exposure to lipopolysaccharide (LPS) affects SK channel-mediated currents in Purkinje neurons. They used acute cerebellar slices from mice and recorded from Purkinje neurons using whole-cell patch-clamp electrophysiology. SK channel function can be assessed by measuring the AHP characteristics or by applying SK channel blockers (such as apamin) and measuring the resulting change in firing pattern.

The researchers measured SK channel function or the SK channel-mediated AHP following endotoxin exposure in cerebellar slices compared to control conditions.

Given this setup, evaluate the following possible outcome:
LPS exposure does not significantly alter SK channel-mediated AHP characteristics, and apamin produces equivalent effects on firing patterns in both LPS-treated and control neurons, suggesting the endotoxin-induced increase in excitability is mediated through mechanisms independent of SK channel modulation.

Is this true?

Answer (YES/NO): NO